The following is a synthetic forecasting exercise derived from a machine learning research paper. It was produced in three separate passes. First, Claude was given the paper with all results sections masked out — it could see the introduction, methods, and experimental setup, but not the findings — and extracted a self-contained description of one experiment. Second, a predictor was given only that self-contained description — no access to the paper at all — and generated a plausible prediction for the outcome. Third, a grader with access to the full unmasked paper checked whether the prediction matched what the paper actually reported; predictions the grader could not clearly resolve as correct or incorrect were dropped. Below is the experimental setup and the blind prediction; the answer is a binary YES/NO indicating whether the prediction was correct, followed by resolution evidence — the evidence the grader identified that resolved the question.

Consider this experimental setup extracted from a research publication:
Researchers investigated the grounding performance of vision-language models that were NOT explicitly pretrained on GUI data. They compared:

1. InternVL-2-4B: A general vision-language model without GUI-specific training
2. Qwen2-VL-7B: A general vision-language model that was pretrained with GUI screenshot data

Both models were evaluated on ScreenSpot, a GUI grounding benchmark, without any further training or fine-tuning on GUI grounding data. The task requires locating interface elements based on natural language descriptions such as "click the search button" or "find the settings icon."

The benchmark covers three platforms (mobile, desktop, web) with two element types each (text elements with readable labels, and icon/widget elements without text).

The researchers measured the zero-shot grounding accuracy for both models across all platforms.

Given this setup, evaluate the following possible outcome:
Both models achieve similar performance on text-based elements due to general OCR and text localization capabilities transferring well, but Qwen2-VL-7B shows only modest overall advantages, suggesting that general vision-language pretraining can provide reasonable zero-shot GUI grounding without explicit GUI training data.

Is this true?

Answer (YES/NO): NO